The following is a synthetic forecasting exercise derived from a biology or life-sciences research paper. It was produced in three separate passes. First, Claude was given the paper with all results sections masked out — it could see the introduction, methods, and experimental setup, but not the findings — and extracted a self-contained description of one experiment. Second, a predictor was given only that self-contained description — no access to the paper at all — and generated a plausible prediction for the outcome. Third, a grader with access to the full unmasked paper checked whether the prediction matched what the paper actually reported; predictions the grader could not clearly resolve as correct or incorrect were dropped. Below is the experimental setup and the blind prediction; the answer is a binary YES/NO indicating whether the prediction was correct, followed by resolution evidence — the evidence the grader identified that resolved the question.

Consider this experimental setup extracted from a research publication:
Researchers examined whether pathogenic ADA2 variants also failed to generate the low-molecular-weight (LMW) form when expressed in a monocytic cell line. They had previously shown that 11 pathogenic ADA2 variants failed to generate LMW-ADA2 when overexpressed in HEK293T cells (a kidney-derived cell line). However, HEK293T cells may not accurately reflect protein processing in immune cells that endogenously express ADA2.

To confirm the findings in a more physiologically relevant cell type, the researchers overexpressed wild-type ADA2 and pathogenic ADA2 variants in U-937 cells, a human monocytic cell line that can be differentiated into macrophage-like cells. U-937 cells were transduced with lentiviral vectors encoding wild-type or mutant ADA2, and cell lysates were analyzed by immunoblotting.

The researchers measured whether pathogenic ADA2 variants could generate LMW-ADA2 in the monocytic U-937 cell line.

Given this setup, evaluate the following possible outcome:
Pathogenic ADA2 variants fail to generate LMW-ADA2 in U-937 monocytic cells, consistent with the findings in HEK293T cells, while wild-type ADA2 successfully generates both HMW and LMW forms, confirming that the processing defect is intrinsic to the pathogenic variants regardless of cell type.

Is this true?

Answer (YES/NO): YES